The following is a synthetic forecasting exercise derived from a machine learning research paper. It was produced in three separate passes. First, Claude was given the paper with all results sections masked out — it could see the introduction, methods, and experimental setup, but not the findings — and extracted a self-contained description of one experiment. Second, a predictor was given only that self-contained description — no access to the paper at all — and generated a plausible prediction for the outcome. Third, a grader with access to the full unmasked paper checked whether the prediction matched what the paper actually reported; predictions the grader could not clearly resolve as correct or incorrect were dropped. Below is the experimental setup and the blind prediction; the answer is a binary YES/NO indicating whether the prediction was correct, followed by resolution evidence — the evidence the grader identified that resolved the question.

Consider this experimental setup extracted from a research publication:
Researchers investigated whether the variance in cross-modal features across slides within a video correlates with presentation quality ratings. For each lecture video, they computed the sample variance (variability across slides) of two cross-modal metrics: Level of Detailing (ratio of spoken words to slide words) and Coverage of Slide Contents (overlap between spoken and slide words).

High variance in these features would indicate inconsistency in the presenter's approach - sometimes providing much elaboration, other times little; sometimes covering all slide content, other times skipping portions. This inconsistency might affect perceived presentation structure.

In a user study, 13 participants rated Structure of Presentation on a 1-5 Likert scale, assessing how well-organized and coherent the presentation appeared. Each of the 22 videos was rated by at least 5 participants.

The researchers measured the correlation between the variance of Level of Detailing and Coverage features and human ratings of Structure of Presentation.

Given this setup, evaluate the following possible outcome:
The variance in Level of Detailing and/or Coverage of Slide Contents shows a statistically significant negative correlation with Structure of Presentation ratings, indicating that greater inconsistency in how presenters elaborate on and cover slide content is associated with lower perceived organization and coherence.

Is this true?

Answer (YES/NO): NO